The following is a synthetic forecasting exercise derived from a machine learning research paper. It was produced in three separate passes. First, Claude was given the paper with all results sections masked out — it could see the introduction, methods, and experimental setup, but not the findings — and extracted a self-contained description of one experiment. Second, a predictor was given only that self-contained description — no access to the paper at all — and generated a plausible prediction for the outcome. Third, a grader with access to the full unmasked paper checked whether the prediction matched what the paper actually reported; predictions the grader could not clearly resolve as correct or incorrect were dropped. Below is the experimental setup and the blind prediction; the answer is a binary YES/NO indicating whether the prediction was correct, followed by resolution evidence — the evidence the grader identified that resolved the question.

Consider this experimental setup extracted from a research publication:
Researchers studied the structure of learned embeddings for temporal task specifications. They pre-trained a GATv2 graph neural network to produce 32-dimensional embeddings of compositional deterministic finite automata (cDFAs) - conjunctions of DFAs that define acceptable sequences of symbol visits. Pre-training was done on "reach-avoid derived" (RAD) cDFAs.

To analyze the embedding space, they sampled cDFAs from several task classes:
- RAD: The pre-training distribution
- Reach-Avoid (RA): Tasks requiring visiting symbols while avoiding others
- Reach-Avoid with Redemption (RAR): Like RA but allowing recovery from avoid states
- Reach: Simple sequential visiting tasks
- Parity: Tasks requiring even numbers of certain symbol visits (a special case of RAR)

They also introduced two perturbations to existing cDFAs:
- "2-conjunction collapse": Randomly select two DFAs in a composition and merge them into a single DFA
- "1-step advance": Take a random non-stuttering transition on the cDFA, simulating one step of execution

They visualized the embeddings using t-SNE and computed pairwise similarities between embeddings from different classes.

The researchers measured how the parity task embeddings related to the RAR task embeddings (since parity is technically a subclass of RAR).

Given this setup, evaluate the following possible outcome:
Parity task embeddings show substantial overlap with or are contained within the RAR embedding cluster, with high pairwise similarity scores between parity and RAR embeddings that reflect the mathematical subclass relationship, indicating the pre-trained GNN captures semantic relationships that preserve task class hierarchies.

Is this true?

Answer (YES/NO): YES